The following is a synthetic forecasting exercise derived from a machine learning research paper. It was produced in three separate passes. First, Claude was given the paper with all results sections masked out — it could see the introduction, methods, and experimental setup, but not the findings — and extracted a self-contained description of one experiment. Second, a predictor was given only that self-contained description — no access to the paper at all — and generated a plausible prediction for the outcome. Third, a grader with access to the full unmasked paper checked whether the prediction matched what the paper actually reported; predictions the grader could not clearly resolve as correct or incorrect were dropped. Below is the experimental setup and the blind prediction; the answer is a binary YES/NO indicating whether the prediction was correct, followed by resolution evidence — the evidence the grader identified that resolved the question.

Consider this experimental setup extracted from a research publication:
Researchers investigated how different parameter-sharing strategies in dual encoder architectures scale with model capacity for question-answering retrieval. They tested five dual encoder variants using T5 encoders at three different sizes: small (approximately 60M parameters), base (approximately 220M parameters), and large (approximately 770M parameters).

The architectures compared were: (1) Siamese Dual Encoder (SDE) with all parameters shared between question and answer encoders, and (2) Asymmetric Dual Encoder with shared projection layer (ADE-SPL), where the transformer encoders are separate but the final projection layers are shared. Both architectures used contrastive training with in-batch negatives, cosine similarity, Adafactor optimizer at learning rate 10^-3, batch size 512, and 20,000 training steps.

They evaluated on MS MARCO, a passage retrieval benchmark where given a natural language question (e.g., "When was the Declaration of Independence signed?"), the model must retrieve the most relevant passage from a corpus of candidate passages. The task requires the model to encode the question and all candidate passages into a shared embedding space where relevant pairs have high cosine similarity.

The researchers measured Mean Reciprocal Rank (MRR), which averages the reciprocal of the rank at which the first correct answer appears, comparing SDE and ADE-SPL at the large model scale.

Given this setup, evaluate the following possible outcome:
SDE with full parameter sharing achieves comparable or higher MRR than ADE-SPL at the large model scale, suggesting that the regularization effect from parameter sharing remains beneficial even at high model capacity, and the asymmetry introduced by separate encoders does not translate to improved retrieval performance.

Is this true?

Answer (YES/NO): NO